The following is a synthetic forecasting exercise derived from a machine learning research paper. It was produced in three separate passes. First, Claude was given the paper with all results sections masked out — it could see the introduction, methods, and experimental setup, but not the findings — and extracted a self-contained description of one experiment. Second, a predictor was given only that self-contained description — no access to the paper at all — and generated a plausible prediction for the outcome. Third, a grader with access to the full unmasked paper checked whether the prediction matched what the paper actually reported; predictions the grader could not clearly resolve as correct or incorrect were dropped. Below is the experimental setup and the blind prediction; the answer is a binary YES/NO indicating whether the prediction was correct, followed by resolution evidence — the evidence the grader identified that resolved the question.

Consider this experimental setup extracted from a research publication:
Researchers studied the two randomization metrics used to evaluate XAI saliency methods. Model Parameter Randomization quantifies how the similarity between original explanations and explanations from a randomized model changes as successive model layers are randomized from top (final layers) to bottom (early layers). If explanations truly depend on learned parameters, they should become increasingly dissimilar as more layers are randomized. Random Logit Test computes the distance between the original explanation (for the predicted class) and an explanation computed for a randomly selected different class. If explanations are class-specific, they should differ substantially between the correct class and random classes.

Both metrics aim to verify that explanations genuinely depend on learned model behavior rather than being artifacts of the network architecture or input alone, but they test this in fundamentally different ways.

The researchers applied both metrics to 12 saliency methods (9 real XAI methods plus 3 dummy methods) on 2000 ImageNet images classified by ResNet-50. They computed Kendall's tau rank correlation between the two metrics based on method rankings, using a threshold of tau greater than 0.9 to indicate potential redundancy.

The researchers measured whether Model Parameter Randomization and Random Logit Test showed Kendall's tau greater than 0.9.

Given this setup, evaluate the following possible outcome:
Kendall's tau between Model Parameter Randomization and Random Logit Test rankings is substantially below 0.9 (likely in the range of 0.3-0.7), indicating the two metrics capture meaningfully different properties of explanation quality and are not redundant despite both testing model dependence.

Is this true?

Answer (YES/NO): NO